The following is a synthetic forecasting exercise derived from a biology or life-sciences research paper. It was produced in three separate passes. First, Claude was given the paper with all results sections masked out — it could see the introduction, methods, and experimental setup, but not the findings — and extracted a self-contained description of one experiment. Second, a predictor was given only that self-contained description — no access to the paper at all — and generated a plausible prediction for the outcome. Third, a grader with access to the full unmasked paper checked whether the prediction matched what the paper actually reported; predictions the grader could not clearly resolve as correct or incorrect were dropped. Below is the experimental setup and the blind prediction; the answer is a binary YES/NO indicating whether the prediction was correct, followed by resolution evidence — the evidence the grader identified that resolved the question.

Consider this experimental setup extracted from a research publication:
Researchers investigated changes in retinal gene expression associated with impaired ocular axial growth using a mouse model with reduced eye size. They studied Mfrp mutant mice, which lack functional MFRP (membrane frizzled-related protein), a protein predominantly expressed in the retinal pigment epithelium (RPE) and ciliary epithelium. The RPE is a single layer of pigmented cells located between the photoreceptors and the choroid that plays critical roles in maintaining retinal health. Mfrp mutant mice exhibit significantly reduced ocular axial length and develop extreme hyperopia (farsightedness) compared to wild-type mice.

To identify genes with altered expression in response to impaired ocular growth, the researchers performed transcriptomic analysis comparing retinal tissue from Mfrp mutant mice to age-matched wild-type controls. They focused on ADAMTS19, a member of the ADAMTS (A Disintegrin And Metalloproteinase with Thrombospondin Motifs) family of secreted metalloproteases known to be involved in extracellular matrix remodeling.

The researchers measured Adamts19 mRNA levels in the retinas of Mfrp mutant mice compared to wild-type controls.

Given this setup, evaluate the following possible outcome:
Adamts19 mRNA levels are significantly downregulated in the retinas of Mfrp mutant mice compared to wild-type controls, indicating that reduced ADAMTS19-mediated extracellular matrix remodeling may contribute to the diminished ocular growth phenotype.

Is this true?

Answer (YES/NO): NO